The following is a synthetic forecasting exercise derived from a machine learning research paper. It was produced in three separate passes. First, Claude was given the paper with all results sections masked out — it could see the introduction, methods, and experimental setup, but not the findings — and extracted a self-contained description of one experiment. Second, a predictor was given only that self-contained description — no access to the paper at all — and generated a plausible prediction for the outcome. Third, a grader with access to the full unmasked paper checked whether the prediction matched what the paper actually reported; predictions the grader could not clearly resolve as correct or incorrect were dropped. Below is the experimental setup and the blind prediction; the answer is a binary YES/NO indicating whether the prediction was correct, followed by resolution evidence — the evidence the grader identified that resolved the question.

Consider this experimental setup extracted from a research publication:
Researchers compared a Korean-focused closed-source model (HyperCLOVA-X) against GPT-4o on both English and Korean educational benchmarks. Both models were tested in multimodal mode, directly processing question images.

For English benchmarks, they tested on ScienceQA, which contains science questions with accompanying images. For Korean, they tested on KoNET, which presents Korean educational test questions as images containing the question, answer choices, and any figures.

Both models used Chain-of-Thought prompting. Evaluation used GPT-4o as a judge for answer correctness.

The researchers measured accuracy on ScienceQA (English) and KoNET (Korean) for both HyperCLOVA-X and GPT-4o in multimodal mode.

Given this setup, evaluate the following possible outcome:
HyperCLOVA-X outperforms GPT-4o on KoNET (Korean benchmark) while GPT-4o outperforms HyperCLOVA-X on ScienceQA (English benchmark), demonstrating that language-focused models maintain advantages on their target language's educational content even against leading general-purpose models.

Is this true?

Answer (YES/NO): NO